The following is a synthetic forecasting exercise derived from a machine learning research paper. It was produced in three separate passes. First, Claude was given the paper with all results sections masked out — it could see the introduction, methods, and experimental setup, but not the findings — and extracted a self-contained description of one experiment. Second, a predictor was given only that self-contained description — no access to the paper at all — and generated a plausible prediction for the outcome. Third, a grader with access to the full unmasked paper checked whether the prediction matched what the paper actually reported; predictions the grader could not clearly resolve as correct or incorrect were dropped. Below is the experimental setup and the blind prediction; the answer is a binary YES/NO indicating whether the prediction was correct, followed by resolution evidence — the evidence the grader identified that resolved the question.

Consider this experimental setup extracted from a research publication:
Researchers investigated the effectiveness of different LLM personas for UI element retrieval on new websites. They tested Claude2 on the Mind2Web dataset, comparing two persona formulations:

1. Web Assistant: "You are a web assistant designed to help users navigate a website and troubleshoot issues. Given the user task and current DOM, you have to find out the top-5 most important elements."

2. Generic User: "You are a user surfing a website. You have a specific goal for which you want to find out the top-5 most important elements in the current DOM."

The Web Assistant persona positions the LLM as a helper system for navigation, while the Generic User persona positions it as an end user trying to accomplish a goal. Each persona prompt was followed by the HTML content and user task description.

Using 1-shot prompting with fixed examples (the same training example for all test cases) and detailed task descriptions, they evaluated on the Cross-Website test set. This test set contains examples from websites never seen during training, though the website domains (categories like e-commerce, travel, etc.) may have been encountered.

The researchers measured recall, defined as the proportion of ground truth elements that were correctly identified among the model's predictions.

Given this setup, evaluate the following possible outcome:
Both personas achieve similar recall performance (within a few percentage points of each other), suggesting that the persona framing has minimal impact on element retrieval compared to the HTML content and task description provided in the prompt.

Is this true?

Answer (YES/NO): NO